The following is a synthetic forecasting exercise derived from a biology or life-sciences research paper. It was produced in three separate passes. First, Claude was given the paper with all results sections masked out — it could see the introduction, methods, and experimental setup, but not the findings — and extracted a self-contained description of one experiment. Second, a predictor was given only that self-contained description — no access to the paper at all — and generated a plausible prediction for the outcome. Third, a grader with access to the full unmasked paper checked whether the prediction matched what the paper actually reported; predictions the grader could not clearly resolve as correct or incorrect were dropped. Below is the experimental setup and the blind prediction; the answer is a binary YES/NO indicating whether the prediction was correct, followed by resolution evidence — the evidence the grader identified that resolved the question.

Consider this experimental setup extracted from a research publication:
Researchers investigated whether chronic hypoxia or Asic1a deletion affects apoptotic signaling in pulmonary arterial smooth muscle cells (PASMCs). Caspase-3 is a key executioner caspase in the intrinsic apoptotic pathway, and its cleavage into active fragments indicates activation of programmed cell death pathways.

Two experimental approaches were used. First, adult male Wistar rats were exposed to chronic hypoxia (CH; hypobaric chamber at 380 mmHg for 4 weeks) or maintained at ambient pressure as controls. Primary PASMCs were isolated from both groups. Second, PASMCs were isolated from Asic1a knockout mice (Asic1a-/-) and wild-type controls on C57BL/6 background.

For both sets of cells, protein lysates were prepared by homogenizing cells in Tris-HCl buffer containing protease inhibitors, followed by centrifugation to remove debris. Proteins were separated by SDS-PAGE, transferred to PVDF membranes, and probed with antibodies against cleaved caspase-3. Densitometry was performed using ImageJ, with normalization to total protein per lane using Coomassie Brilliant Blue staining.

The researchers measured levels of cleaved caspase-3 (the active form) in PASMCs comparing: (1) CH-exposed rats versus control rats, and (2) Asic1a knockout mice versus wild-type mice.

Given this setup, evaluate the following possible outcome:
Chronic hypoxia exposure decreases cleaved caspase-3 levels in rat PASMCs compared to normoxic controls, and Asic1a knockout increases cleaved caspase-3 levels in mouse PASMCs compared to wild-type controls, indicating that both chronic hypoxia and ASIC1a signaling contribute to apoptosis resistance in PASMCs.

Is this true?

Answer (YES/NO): NO